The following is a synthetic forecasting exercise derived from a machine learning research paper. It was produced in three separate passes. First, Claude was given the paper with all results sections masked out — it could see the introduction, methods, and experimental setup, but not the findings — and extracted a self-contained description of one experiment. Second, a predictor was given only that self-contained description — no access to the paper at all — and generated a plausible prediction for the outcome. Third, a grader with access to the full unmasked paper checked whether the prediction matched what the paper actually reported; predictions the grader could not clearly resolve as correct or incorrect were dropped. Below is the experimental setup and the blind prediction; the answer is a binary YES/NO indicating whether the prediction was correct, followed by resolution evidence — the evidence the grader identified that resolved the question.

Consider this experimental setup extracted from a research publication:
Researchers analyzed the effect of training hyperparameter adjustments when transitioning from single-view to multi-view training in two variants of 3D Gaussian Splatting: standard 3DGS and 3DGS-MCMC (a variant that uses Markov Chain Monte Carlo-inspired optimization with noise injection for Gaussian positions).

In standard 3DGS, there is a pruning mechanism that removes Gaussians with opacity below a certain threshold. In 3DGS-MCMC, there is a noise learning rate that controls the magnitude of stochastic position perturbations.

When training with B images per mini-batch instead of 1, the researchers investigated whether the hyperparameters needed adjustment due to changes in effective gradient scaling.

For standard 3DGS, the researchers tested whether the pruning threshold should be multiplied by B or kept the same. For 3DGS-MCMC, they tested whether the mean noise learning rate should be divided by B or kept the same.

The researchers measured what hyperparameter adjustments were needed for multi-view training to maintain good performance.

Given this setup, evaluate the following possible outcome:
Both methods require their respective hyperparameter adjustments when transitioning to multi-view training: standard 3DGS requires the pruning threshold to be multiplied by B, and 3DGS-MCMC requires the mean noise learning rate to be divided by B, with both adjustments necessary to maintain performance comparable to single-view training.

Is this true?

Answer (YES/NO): YES